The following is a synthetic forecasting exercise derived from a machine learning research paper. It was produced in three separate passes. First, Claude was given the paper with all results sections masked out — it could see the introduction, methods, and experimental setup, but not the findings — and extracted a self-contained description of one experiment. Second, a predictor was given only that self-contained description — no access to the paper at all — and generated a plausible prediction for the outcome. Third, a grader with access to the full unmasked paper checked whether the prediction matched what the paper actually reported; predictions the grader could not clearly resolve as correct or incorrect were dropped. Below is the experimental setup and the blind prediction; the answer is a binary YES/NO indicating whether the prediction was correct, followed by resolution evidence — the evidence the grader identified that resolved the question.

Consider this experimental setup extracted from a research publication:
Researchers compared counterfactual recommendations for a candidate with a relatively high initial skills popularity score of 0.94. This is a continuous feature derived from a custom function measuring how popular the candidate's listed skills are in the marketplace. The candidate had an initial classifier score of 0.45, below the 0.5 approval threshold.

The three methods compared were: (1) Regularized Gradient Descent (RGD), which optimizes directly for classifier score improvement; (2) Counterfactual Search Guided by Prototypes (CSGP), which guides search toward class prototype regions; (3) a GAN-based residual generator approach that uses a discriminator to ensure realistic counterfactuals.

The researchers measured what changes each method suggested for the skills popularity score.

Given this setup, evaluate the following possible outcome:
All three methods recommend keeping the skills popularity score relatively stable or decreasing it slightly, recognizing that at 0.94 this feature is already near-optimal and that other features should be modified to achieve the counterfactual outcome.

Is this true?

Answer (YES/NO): NO